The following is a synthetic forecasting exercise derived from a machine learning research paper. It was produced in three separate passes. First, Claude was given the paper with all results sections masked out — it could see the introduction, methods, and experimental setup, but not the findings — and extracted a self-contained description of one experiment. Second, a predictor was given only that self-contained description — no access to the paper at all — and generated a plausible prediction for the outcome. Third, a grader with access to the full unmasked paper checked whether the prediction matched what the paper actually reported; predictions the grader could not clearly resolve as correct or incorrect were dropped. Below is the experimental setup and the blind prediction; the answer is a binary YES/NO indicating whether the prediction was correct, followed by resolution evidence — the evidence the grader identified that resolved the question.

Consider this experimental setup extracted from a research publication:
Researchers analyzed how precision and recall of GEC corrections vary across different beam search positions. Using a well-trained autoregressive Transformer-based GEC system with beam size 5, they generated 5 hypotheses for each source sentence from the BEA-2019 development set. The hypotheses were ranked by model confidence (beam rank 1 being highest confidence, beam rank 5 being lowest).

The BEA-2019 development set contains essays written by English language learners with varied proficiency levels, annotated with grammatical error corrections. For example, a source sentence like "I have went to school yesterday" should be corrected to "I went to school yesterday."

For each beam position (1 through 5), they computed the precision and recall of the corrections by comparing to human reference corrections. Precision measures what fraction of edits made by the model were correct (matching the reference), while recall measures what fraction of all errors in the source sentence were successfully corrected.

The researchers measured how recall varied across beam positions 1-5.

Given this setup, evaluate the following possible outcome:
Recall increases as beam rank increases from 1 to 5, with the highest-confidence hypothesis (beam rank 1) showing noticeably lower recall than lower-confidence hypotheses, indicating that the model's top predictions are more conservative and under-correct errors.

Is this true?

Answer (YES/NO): NO